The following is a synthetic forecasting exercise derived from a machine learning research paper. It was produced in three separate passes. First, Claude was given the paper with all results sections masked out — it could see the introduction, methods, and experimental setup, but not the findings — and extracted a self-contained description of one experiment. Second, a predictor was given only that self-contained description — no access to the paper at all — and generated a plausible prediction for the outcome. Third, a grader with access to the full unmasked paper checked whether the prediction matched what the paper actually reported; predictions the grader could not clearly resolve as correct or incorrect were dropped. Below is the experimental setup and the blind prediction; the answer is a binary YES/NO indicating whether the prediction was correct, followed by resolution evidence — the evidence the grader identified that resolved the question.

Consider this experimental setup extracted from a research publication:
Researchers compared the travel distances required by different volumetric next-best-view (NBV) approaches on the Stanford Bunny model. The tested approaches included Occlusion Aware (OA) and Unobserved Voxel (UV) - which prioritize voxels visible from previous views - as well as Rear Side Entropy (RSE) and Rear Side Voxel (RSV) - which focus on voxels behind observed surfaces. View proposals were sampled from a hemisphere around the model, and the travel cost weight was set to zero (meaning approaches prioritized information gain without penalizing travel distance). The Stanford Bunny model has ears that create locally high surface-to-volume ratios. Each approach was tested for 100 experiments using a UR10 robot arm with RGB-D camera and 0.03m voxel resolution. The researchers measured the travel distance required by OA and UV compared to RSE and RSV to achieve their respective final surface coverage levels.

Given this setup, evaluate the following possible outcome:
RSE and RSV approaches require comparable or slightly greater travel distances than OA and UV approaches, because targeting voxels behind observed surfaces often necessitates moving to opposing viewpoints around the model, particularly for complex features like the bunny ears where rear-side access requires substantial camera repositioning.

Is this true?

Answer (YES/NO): NO